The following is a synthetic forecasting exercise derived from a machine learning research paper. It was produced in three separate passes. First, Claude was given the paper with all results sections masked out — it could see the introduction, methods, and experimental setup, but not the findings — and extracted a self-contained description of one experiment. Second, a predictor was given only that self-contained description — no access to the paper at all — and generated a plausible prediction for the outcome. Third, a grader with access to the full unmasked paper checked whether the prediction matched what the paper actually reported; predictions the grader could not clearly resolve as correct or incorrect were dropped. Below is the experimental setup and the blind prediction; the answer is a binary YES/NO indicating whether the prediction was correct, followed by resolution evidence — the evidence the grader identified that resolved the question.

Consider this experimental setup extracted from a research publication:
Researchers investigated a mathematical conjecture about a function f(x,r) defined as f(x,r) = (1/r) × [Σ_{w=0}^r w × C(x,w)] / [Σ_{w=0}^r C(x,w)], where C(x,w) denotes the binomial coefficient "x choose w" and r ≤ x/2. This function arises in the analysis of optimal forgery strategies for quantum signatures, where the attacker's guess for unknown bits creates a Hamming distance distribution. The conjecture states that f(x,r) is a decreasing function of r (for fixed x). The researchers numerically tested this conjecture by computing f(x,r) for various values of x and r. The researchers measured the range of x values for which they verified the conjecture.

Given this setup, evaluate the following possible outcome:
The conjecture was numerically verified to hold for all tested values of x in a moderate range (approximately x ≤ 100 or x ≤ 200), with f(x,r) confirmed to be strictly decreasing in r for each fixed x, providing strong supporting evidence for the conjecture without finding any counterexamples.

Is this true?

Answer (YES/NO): NO